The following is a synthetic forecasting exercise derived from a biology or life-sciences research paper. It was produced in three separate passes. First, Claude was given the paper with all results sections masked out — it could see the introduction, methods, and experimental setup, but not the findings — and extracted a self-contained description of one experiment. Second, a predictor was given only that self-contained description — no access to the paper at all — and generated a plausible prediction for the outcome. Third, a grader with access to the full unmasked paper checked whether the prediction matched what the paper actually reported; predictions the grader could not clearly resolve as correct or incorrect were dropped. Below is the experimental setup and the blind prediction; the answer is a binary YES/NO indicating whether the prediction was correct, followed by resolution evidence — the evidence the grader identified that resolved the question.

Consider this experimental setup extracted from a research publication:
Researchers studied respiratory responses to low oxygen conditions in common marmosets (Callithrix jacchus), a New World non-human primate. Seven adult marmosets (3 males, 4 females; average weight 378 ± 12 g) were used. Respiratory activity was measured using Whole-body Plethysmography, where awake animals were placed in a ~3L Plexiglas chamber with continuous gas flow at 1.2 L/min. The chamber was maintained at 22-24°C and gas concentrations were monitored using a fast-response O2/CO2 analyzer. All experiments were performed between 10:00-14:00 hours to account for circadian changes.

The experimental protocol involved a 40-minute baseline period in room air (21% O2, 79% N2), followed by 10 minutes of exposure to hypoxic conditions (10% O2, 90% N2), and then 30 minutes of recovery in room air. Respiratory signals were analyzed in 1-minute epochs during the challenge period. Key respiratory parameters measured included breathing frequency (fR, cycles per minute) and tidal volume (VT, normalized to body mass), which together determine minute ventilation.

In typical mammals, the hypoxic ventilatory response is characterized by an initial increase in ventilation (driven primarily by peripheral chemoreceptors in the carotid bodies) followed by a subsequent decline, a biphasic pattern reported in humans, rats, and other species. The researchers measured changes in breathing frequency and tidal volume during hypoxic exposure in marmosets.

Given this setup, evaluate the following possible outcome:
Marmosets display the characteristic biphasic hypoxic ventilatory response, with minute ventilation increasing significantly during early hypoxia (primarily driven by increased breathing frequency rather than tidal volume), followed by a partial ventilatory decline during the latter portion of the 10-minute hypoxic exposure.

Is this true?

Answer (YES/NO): NO